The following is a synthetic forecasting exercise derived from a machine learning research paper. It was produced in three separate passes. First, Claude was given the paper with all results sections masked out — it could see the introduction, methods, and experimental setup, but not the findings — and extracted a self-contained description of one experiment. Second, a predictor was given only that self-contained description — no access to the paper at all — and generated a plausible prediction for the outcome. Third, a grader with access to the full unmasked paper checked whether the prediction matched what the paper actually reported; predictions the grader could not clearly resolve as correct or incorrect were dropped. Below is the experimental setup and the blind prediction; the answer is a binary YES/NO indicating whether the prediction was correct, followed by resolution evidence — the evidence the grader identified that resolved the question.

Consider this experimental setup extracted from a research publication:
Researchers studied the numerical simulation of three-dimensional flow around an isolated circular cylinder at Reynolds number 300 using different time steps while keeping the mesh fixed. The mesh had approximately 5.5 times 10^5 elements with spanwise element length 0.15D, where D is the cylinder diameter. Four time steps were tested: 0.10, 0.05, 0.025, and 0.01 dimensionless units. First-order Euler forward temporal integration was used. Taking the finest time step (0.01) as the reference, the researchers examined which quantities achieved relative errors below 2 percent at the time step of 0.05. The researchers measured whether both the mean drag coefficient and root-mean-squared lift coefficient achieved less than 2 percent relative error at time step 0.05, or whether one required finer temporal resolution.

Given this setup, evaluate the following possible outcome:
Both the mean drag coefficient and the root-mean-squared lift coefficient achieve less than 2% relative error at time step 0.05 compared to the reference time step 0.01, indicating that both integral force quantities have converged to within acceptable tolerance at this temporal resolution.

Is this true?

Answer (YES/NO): YES